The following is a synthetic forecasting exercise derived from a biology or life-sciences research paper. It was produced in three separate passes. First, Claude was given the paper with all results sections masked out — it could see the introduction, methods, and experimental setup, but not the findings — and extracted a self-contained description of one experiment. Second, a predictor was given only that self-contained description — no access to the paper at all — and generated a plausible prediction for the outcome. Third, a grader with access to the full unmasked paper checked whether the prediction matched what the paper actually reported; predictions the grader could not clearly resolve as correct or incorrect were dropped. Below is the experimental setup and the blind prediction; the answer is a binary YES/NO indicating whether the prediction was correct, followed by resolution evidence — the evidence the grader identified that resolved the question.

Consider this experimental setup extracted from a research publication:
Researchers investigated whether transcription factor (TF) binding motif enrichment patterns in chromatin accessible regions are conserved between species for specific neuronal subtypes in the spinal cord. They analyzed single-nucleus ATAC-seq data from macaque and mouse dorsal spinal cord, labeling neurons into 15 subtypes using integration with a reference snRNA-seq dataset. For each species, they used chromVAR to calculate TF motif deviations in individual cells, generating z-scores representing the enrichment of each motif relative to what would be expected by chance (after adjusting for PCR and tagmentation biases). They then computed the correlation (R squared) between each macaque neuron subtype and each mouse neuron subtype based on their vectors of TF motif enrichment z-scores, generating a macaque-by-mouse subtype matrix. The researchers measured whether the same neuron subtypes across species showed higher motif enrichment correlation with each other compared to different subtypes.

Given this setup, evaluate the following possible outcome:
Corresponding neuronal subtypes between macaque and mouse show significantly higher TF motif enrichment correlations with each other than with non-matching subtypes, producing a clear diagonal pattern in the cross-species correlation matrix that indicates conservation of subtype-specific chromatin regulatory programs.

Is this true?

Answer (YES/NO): YES